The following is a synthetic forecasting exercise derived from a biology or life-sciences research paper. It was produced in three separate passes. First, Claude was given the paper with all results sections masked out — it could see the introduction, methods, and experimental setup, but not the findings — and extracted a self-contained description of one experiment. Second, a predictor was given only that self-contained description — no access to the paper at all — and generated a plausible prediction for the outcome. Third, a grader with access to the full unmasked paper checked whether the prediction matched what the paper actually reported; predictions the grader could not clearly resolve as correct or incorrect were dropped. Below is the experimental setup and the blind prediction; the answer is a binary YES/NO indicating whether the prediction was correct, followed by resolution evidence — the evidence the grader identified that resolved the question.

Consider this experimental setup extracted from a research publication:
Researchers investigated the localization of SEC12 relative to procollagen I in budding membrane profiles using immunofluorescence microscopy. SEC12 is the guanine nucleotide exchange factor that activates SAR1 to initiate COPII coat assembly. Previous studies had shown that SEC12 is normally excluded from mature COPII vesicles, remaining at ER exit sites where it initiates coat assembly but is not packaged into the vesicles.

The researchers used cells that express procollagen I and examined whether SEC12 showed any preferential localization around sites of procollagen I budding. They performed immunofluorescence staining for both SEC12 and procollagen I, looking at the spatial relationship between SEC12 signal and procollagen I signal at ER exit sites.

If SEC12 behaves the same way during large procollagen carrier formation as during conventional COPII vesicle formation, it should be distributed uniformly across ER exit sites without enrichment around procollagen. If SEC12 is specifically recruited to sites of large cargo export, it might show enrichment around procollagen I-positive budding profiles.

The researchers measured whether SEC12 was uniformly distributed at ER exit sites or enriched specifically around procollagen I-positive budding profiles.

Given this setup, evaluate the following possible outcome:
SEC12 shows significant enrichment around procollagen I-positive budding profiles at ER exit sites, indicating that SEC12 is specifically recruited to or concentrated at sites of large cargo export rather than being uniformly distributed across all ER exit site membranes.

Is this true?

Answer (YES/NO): YES